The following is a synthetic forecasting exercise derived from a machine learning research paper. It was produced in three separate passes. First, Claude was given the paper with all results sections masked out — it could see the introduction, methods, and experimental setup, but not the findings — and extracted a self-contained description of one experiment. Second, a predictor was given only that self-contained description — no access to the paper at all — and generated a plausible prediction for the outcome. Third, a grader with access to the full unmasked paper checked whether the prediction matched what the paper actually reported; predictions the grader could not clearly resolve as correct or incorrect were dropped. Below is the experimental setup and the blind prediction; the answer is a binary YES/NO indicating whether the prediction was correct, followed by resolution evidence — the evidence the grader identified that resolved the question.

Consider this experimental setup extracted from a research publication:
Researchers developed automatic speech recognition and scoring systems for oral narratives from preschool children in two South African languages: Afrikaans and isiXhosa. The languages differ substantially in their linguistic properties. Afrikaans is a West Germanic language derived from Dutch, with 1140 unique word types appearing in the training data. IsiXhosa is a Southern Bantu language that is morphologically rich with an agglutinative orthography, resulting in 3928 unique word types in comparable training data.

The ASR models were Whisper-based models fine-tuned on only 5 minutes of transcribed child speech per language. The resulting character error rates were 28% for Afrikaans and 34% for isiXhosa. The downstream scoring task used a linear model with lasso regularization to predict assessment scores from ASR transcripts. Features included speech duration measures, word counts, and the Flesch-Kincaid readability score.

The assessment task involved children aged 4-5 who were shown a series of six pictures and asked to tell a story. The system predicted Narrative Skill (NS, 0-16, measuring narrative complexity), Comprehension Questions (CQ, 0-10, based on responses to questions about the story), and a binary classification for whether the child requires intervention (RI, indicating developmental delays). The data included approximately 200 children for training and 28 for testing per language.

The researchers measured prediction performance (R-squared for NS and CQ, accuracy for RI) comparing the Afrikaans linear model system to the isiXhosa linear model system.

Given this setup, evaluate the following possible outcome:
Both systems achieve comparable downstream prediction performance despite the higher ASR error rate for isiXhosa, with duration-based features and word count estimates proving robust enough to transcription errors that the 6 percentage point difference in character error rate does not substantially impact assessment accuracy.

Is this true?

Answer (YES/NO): YES